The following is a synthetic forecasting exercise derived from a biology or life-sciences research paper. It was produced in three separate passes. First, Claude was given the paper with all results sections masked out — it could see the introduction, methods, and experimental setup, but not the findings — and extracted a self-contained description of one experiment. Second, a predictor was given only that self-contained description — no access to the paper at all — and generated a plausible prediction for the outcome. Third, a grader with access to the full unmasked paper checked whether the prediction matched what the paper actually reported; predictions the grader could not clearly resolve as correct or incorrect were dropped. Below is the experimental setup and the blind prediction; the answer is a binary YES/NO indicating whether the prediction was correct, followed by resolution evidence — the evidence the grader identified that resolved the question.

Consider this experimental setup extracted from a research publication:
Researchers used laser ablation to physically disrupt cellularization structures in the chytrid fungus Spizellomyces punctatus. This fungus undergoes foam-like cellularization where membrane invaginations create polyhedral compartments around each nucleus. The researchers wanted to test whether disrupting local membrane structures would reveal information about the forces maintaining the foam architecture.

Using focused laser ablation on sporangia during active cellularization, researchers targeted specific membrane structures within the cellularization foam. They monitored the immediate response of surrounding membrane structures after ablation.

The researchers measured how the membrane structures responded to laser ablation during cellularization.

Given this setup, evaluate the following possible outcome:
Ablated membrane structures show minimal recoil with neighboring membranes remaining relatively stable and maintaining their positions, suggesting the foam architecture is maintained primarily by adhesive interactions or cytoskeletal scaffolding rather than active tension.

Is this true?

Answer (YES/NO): NO